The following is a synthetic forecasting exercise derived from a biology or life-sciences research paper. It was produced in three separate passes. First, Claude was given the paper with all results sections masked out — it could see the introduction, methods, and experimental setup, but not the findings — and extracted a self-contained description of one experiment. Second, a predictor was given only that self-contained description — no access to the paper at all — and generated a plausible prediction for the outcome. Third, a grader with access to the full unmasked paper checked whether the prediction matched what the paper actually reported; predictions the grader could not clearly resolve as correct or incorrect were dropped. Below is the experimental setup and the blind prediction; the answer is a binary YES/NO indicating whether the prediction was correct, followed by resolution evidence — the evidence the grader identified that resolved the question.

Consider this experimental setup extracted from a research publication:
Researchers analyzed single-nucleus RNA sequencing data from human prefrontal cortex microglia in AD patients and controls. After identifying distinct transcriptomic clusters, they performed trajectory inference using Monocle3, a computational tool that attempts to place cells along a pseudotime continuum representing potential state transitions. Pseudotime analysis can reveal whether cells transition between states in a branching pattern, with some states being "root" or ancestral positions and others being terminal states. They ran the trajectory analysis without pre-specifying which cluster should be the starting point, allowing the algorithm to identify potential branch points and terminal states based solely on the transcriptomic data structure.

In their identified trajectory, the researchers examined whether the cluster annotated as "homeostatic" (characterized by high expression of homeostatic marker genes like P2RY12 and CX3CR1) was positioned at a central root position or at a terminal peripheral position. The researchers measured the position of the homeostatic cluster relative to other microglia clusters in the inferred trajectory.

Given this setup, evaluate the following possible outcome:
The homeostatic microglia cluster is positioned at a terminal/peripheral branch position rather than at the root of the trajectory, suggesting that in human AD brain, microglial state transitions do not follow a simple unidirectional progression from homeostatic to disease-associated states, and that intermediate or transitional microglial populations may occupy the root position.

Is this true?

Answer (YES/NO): NO